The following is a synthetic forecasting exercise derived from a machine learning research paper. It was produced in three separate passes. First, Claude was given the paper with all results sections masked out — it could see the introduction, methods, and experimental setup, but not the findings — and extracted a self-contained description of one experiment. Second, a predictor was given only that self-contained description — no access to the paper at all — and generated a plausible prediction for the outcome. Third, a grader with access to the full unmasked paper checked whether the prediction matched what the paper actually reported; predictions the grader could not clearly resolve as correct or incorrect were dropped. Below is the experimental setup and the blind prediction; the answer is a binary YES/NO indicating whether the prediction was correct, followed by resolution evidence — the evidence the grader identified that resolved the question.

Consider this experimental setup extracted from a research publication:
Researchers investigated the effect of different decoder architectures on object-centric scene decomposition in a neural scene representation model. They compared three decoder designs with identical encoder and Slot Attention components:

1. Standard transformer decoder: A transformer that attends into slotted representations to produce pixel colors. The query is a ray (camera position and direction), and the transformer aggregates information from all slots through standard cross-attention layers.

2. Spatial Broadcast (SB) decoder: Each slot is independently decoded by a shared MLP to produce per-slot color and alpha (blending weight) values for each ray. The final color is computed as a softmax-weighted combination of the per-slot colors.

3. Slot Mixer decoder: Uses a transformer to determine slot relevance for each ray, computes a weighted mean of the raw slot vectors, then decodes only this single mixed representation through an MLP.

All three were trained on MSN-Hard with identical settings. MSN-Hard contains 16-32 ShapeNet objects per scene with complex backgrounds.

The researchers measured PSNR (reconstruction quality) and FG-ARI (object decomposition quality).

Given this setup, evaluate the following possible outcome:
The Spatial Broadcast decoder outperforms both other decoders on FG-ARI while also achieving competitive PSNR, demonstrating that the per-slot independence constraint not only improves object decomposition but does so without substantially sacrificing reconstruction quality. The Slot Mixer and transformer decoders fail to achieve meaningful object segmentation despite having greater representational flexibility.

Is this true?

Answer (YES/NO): NO